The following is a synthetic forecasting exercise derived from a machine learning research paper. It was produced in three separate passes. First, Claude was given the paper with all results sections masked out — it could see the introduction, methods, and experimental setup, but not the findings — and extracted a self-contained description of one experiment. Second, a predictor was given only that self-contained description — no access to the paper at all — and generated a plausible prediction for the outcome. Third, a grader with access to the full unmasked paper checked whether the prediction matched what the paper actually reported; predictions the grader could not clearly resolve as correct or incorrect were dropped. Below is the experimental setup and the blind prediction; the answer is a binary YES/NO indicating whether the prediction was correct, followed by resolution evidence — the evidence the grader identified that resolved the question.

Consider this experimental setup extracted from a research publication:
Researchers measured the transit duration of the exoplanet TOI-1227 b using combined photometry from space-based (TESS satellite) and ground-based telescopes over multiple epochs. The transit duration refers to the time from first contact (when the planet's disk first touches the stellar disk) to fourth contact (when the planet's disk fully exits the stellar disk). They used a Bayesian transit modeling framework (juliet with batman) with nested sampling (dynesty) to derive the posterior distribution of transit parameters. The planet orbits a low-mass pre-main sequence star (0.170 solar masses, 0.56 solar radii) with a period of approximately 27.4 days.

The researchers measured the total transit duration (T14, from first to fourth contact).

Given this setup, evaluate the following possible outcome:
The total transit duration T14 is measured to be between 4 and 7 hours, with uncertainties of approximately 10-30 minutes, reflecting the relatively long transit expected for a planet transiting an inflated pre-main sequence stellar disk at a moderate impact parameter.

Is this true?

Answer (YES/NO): NO